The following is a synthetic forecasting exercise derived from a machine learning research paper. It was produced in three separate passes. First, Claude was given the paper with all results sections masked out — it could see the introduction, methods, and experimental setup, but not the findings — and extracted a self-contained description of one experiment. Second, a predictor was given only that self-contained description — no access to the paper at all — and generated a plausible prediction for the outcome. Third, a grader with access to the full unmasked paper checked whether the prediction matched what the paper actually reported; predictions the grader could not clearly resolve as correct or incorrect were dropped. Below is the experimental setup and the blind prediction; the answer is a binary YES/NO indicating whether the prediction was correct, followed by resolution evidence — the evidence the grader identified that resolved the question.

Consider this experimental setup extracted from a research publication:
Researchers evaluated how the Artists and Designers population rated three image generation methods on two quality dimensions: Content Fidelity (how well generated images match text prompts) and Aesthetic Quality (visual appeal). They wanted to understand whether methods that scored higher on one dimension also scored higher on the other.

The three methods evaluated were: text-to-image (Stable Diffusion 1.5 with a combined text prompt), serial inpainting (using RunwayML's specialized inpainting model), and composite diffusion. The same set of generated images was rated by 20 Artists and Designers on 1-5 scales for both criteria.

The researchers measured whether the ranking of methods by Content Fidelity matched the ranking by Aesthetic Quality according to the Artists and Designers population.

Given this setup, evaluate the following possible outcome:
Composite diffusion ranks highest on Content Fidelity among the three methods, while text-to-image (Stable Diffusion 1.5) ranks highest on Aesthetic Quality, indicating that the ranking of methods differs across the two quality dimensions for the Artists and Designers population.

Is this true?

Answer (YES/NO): NO